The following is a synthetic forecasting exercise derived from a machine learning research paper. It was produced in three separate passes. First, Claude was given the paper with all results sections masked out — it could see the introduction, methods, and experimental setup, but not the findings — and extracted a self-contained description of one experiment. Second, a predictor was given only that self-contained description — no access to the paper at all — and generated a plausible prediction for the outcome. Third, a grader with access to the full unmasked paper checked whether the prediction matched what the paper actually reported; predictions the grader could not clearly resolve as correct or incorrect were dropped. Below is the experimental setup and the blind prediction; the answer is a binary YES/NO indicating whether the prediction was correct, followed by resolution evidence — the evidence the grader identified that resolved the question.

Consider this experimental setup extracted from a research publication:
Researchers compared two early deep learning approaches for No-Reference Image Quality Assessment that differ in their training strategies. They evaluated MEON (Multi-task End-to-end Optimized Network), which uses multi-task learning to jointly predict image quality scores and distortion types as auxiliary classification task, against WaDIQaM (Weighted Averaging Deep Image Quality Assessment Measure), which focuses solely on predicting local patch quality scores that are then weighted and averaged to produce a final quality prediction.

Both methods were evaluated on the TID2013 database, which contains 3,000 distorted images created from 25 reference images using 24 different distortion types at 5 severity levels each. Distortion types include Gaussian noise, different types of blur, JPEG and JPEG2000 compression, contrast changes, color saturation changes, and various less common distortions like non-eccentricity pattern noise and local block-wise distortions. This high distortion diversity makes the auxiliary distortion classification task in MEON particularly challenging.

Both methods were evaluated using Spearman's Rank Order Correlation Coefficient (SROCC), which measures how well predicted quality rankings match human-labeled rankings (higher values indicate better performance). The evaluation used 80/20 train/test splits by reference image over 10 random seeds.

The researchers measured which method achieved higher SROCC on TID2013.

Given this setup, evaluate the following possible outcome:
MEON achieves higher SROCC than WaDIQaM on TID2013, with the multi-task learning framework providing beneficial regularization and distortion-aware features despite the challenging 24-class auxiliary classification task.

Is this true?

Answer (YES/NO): NO